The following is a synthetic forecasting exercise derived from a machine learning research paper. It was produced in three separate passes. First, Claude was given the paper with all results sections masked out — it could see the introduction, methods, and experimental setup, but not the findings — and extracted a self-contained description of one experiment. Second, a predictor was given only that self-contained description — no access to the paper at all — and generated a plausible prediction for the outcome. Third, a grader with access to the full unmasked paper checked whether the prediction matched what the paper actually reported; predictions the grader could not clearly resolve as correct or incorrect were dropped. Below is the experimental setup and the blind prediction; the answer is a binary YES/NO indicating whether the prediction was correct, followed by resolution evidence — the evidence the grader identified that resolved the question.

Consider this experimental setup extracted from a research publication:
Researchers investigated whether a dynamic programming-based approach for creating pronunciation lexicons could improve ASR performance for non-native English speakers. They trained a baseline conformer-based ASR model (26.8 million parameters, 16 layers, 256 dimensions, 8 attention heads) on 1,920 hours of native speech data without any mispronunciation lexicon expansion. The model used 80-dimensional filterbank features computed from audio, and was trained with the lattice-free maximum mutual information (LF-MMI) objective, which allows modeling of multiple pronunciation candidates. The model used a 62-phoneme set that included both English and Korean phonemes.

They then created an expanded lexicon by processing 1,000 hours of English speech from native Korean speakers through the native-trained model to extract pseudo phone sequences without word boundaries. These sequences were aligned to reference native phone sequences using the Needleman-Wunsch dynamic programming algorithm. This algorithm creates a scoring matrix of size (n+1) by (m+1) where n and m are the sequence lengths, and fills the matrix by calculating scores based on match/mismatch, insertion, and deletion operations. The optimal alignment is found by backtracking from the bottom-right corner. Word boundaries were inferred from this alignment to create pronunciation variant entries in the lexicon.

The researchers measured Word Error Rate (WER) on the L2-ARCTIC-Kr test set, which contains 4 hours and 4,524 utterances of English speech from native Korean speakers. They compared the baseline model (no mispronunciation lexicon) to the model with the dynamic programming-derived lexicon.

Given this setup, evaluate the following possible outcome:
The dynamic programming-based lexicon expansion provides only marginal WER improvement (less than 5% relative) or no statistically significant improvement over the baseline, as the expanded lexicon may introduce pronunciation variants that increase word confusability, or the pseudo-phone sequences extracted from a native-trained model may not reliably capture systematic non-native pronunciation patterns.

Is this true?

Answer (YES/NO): NO